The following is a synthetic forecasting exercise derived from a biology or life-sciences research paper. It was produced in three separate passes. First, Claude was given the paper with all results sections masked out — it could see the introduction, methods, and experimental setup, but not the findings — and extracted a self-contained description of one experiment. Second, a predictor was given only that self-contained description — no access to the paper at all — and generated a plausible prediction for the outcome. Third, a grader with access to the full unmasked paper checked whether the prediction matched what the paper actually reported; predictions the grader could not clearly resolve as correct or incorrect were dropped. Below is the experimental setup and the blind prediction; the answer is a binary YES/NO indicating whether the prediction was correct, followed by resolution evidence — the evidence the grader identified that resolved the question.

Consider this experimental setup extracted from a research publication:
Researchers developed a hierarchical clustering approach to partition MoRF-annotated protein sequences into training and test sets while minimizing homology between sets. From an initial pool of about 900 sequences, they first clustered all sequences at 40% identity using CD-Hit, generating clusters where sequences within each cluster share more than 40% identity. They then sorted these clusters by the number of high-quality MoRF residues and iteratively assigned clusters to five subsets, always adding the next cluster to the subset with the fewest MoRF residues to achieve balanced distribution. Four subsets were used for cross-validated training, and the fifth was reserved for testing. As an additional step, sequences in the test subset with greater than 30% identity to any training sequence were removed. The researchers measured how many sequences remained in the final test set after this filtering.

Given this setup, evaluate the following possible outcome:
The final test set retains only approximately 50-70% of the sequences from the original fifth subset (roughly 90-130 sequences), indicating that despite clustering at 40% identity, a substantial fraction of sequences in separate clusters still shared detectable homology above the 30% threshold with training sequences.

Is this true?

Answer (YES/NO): NO